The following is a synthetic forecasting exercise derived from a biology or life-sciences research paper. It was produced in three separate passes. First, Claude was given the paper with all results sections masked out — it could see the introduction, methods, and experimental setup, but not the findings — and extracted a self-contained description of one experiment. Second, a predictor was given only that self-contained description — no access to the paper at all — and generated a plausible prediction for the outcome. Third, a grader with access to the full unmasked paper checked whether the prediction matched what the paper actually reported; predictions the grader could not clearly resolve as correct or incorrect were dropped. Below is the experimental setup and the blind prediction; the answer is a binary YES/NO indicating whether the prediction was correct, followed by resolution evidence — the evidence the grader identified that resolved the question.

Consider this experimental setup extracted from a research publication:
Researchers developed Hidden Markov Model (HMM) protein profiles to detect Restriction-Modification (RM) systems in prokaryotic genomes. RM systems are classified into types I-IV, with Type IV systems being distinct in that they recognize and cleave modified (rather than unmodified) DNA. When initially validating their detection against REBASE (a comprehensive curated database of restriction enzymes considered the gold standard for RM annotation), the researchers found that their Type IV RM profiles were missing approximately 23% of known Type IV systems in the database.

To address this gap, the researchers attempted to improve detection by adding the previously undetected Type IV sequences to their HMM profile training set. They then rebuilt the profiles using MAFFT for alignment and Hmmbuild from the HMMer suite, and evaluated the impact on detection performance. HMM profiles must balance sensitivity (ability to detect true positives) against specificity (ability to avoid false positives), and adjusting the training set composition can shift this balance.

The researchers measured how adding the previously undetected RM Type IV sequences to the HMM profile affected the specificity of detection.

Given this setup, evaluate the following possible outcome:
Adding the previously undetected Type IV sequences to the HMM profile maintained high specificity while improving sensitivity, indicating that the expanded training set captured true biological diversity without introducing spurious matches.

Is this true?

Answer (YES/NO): NO